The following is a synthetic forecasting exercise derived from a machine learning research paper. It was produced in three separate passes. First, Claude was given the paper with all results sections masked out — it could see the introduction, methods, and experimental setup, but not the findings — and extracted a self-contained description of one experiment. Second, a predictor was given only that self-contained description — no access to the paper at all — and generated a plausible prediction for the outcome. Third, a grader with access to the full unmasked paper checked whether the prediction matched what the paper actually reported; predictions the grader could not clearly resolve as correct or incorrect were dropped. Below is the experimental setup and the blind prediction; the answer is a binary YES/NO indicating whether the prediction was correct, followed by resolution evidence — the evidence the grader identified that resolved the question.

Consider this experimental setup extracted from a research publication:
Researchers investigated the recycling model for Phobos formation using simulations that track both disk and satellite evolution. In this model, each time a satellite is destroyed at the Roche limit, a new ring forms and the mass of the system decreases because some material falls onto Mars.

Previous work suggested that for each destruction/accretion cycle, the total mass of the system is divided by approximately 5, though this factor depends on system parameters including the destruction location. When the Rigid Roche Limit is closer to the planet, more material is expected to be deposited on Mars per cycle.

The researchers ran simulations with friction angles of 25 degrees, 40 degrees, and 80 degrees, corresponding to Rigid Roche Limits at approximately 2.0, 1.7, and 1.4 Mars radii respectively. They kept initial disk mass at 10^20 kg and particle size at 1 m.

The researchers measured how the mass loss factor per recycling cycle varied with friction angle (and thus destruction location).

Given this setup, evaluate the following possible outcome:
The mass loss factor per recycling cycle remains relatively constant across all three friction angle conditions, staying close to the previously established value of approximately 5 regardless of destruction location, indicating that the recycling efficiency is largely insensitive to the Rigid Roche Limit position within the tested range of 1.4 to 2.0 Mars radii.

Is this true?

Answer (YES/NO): NO